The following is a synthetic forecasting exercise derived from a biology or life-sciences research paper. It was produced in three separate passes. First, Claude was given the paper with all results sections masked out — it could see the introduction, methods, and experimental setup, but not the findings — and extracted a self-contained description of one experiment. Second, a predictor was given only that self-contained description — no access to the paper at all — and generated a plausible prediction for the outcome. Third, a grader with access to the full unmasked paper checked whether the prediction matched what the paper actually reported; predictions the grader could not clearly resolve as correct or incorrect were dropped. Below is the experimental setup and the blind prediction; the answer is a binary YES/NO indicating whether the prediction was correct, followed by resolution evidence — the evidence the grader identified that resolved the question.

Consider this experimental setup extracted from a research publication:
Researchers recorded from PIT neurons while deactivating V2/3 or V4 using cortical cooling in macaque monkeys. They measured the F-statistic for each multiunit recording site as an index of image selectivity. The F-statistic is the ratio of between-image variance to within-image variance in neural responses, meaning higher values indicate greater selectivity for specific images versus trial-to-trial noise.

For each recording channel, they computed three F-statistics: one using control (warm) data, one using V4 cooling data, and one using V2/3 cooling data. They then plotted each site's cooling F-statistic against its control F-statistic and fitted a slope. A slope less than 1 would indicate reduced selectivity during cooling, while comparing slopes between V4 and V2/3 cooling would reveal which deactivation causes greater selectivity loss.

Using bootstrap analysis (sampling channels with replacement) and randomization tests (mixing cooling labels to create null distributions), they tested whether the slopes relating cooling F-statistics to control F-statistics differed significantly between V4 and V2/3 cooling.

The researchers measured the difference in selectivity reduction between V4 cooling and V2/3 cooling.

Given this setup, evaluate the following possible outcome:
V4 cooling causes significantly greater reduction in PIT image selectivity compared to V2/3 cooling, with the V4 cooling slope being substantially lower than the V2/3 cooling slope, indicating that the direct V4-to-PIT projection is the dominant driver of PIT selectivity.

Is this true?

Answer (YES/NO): YES